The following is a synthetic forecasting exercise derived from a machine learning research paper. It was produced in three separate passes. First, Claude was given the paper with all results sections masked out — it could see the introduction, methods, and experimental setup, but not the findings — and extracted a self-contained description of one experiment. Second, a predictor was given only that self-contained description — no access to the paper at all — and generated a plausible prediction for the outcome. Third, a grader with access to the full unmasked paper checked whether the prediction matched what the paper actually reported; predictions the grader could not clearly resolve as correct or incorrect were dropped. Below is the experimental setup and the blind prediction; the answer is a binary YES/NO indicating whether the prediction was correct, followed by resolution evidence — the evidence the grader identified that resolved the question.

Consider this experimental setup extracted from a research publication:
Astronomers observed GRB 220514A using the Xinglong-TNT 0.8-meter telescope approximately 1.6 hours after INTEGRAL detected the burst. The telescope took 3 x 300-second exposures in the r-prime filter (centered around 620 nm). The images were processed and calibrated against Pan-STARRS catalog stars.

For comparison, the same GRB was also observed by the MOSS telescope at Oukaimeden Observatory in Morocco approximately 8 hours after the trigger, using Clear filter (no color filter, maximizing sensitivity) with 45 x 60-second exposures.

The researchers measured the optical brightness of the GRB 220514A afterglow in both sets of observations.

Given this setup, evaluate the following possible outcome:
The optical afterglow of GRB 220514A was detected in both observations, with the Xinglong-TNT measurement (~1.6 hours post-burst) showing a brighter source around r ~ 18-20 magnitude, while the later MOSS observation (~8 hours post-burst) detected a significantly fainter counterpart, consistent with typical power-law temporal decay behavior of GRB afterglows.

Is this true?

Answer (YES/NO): YES